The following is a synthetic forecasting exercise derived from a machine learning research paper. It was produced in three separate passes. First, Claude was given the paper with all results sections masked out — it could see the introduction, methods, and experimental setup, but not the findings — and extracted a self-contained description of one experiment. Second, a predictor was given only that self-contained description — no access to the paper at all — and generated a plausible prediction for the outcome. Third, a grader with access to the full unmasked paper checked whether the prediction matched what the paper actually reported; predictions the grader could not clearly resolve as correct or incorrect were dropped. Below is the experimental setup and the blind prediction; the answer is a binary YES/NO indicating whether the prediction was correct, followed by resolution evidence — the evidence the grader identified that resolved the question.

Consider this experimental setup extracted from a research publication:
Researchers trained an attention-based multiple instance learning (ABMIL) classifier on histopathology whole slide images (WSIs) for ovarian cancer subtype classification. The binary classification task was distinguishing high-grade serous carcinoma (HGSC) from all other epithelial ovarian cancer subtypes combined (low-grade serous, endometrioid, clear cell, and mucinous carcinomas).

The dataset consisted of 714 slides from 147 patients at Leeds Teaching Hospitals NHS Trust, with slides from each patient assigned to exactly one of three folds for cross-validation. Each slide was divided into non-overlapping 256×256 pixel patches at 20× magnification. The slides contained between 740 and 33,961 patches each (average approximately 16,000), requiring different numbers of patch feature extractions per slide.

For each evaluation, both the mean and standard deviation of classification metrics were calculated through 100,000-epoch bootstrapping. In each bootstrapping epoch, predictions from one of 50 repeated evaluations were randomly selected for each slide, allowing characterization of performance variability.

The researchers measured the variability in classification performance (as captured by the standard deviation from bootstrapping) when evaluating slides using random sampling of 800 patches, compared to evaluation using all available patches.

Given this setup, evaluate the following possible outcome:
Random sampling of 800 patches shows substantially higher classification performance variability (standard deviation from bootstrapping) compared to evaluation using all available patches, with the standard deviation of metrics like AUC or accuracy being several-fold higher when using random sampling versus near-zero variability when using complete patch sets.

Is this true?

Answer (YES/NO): NO